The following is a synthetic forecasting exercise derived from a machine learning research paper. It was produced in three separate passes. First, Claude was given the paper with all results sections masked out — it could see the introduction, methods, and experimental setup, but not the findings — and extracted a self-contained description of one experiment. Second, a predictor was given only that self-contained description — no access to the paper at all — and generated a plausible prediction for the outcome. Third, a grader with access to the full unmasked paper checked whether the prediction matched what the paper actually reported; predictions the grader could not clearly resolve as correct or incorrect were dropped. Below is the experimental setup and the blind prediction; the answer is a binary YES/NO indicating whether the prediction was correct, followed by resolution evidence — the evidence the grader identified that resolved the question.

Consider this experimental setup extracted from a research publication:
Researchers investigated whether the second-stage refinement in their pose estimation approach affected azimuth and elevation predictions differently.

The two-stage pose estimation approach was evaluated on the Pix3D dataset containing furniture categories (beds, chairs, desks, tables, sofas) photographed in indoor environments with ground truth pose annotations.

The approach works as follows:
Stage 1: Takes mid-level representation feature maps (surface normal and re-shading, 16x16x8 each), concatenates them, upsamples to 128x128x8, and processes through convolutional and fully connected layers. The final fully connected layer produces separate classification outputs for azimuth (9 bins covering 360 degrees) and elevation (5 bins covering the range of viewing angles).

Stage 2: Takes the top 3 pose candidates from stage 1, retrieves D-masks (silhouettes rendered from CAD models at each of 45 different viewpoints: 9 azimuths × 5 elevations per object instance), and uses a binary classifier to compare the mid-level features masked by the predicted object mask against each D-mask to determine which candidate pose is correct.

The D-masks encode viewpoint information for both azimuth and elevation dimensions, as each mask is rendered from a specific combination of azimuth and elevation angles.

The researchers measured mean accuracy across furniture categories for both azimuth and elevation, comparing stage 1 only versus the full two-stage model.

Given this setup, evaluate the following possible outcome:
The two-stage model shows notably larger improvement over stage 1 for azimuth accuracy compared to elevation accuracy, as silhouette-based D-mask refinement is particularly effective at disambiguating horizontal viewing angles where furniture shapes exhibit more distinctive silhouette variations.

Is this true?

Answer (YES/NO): YES